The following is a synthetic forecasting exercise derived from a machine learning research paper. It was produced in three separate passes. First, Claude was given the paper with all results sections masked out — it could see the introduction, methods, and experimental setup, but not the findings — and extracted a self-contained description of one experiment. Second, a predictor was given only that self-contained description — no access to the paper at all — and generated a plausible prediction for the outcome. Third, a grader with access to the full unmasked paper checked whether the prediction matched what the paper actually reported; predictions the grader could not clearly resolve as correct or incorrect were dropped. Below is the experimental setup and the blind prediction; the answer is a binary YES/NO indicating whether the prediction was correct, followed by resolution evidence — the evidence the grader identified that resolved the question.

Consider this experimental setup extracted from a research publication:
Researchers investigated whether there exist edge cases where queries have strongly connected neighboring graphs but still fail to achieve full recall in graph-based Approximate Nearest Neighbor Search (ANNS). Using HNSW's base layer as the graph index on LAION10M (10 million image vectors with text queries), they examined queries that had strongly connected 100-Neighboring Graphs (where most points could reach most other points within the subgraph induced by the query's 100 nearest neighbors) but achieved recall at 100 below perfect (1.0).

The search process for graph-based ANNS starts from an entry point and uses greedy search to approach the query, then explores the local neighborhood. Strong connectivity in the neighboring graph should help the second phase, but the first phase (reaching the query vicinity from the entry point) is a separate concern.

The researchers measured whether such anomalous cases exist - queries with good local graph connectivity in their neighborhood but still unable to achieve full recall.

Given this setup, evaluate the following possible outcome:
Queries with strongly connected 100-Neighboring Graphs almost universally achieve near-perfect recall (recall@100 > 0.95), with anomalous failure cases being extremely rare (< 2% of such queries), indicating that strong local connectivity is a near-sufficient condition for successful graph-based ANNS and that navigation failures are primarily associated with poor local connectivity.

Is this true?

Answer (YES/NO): NO